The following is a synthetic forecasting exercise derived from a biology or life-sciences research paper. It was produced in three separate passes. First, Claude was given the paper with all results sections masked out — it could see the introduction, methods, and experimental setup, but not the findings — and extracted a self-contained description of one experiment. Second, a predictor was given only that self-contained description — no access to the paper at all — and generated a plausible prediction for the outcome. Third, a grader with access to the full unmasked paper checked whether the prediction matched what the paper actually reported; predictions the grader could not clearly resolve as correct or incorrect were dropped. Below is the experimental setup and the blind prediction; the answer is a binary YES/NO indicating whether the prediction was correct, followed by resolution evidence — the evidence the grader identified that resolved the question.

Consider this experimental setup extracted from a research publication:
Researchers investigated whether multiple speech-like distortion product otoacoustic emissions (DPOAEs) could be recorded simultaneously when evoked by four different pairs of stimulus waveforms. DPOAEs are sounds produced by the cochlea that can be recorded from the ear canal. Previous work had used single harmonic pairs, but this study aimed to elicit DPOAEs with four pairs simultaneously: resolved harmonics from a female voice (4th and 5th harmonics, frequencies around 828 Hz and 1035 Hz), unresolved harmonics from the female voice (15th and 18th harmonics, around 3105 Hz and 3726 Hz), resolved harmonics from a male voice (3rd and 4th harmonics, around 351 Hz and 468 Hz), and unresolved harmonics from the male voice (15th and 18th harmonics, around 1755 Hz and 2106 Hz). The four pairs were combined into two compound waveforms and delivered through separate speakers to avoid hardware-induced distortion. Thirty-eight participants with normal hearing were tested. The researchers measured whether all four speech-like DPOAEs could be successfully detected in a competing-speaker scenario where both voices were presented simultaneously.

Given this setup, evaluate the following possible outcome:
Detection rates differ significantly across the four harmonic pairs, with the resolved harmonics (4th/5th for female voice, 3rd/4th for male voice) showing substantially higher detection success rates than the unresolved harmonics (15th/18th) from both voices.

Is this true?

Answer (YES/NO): NO